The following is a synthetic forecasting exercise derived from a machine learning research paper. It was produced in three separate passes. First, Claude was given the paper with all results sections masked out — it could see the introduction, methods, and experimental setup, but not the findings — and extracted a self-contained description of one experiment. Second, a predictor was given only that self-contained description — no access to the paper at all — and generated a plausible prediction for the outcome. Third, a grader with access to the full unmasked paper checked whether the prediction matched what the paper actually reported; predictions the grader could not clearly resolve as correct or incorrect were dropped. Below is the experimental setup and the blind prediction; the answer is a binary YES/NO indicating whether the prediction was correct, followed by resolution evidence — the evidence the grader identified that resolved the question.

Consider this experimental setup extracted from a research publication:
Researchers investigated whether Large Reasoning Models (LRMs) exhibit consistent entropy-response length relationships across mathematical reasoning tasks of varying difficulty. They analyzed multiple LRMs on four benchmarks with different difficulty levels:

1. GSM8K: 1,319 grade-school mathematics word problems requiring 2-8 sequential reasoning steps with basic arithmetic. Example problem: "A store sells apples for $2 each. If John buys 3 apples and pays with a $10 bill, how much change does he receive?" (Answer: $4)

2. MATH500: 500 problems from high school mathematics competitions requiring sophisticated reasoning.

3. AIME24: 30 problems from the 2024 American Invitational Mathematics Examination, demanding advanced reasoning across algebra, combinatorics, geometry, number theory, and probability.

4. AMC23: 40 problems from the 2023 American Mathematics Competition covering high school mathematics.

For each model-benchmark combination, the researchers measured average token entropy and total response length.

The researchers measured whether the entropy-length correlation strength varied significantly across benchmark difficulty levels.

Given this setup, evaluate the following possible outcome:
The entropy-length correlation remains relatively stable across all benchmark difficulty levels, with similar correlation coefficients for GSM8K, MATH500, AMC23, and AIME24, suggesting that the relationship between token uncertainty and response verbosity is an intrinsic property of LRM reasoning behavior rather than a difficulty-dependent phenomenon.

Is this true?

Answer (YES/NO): YES